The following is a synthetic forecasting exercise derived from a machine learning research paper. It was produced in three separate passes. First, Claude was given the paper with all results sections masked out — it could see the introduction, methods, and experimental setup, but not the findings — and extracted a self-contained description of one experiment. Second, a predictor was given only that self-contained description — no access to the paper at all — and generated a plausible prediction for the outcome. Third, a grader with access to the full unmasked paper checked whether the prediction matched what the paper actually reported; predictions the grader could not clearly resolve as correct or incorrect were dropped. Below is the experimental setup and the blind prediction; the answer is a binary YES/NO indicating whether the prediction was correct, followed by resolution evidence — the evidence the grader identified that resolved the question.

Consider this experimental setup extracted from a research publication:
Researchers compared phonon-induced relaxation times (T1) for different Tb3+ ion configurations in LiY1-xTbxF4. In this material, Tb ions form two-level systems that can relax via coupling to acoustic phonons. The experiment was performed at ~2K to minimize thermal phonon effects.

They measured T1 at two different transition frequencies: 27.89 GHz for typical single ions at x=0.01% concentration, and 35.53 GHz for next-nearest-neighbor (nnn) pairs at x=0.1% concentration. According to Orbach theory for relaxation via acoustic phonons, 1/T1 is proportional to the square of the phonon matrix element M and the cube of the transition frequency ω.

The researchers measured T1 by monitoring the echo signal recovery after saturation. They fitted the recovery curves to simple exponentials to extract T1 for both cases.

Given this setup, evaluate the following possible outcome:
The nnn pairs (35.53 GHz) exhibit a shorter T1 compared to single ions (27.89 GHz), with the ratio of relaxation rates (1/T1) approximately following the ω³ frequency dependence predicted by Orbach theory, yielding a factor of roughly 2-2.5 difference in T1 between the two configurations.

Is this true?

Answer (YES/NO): NO